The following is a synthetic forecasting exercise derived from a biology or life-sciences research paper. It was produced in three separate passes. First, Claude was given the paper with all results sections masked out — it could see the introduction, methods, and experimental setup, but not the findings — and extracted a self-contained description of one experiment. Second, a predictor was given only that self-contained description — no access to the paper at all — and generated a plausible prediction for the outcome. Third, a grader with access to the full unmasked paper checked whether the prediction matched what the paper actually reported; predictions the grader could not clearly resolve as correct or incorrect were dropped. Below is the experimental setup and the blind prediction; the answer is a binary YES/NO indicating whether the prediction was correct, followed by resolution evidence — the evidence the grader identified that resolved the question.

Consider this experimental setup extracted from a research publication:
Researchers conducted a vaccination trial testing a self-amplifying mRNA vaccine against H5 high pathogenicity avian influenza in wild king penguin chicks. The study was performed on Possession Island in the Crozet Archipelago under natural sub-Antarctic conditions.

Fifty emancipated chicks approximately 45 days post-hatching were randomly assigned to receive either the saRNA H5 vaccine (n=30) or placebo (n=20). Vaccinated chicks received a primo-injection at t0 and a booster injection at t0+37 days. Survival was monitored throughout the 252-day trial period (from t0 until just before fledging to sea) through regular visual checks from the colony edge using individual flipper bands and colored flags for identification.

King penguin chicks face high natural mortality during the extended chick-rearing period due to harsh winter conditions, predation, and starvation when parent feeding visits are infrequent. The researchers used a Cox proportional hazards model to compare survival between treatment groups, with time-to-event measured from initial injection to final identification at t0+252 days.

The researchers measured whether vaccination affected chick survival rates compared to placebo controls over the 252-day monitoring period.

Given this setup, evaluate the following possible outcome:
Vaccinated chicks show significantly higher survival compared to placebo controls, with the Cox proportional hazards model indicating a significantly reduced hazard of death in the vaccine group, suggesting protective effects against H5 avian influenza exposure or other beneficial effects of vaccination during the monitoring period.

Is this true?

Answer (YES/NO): NO